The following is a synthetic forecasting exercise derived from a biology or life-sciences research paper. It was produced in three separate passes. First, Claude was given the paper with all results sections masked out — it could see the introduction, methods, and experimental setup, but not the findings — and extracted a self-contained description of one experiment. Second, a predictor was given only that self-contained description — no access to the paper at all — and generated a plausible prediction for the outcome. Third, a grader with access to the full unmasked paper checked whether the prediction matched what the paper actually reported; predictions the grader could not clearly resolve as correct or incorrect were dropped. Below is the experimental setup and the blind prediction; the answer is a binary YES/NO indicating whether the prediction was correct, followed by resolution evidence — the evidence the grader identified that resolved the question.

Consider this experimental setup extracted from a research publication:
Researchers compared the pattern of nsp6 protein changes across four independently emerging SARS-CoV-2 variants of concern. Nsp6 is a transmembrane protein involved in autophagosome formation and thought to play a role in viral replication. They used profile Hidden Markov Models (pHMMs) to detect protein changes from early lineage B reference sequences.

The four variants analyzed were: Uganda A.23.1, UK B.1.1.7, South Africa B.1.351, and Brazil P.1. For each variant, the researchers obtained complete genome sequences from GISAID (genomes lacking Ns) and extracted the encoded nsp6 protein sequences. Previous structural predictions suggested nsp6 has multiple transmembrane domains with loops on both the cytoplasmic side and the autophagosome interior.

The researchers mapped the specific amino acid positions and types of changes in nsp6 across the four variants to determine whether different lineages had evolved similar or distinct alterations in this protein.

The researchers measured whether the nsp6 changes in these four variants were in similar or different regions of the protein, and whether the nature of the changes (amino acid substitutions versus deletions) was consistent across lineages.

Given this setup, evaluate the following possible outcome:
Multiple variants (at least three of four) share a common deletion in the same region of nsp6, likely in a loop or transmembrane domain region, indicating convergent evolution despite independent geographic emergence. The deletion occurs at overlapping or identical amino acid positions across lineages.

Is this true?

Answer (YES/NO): YES